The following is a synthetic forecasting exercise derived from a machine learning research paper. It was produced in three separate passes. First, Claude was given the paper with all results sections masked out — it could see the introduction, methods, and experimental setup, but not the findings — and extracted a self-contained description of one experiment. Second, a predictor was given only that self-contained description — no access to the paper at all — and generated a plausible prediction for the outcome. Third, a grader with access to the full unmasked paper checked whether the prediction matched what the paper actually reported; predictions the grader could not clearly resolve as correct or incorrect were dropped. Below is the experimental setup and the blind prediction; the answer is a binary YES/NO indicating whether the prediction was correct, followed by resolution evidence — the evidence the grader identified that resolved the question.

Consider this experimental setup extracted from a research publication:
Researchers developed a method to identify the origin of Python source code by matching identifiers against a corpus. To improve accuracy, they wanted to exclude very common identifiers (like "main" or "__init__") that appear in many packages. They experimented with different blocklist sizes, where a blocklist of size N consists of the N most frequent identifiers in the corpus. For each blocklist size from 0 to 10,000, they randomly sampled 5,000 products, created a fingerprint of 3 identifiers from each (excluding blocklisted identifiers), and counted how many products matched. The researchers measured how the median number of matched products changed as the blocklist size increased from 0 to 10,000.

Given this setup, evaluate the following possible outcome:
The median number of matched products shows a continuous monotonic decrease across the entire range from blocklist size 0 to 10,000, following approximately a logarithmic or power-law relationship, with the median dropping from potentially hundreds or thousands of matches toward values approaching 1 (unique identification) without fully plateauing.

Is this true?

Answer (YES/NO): NO